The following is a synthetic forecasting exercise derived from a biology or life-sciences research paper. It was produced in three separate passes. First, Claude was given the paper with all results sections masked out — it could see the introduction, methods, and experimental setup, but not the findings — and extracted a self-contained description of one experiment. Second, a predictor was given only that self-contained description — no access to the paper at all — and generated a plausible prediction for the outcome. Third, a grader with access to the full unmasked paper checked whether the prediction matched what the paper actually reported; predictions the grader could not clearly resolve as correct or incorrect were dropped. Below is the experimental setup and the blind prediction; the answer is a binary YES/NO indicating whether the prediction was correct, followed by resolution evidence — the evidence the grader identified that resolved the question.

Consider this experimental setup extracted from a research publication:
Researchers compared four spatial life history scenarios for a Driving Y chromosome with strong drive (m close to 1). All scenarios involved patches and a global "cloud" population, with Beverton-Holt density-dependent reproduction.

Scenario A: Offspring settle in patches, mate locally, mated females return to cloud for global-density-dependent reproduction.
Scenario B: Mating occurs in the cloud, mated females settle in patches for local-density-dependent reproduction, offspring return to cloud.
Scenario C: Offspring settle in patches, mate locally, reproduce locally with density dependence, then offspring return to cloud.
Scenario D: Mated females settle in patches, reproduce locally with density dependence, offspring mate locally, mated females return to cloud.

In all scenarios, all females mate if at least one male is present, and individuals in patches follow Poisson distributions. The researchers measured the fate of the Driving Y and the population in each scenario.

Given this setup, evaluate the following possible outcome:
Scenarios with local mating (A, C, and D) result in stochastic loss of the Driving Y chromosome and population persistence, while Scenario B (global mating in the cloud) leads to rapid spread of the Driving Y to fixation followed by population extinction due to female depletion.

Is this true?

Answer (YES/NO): NO